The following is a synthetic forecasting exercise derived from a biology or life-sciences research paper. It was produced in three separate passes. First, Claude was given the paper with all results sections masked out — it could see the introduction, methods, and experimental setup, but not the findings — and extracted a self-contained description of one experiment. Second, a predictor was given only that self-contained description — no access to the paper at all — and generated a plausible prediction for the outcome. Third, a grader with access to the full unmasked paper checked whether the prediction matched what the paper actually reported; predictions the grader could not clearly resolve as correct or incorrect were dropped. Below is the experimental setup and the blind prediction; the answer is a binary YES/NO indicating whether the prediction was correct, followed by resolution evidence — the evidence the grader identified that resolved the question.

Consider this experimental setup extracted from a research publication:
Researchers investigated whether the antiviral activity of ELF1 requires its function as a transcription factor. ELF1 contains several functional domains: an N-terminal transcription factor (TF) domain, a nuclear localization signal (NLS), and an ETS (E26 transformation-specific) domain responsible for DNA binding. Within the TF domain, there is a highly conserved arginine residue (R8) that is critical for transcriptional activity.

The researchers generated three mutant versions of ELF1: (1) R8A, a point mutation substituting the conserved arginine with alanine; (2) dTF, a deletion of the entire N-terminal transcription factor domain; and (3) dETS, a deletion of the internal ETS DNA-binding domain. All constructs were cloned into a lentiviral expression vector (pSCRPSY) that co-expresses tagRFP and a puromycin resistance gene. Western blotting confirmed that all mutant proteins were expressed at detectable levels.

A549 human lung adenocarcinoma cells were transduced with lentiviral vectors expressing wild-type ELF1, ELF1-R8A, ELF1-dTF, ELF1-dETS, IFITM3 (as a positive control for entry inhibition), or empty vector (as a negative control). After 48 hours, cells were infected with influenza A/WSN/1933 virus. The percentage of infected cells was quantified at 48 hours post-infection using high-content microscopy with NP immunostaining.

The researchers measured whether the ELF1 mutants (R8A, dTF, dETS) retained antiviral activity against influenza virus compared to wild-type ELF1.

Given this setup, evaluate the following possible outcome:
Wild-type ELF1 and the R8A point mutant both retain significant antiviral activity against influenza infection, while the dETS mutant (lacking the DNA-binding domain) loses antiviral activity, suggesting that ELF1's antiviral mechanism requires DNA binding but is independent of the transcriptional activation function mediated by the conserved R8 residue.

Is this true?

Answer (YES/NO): NO